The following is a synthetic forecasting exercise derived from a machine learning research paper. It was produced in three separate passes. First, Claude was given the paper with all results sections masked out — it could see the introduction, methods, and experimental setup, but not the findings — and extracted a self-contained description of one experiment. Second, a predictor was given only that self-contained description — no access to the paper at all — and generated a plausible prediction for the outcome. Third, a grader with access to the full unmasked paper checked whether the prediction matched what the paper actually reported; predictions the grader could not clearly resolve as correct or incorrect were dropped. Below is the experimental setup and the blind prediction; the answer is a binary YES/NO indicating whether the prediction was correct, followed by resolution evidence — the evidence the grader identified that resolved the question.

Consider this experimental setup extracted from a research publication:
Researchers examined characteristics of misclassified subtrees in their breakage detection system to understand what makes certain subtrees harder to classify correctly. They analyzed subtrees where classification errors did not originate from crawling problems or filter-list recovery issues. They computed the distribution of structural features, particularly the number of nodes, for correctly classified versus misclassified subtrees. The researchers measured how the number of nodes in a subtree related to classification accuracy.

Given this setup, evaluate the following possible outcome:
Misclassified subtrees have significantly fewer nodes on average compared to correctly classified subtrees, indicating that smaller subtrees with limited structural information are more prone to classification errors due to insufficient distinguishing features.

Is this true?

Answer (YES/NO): YES